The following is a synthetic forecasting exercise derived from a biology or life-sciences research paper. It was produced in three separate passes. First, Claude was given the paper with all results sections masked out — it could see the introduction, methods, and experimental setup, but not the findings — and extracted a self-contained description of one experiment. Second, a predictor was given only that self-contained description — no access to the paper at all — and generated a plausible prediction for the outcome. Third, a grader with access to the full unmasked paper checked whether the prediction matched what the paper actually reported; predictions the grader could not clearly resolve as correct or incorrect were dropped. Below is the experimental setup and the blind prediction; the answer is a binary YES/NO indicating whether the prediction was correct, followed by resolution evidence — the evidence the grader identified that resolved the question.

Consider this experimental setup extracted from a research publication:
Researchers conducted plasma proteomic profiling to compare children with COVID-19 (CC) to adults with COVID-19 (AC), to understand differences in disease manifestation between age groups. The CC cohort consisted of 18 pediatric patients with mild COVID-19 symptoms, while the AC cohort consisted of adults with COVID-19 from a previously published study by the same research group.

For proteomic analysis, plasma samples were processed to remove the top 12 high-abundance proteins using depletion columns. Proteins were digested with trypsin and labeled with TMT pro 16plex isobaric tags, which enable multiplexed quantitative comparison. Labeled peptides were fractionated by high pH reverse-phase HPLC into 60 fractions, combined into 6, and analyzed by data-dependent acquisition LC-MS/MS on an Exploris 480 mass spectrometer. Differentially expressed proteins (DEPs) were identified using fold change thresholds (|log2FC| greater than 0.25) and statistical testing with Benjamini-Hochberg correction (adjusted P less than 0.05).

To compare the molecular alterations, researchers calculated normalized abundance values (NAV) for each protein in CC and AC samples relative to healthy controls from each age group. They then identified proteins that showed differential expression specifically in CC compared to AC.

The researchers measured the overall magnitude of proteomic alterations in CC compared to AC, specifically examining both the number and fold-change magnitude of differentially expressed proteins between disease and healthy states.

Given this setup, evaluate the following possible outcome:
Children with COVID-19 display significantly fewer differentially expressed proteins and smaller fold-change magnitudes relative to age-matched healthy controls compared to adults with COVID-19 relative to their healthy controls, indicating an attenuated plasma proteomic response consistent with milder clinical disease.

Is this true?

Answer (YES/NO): NO